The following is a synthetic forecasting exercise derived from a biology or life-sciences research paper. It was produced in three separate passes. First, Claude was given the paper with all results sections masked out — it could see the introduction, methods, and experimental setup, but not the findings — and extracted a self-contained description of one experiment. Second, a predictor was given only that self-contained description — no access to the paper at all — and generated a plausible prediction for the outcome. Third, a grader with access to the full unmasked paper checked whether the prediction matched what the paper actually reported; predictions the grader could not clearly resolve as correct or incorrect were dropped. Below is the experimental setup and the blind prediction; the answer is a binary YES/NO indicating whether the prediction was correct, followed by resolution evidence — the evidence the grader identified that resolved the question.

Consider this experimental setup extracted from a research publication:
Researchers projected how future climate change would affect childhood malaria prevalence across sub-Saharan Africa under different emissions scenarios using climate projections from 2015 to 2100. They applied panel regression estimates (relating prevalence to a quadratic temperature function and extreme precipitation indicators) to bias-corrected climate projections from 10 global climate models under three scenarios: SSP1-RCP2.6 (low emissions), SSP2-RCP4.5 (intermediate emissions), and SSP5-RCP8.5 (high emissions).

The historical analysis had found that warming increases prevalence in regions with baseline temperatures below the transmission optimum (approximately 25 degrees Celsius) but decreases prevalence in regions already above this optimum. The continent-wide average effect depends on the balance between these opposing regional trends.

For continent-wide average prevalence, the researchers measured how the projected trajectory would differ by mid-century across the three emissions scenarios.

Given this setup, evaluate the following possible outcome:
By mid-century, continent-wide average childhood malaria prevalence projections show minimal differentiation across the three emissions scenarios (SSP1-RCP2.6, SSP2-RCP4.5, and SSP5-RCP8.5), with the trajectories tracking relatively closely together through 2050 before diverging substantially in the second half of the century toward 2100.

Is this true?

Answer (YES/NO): YES